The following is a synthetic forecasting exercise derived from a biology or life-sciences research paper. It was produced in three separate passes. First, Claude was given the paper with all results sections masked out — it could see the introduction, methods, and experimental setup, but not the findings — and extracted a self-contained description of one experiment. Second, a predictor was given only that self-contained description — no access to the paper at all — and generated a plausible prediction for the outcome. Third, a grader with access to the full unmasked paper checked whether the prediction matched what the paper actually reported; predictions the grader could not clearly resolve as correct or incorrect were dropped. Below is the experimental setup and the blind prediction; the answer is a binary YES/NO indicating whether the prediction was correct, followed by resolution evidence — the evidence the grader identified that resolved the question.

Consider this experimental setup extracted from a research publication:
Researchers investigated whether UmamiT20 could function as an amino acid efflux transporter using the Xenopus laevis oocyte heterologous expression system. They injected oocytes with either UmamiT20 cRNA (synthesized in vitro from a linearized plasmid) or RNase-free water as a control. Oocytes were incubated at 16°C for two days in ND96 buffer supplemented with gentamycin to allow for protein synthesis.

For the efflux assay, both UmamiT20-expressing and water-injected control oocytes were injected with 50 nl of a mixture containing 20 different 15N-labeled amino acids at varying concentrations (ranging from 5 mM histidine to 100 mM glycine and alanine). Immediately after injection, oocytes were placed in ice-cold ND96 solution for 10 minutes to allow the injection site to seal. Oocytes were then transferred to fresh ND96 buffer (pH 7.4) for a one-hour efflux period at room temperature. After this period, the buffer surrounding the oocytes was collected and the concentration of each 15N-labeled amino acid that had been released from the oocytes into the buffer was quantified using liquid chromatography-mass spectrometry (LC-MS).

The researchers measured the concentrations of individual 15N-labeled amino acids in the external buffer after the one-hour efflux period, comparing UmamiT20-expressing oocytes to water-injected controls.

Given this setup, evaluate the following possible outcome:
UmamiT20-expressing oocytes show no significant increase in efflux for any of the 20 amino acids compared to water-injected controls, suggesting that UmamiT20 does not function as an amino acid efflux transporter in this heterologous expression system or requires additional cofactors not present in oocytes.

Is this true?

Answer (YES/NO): NO